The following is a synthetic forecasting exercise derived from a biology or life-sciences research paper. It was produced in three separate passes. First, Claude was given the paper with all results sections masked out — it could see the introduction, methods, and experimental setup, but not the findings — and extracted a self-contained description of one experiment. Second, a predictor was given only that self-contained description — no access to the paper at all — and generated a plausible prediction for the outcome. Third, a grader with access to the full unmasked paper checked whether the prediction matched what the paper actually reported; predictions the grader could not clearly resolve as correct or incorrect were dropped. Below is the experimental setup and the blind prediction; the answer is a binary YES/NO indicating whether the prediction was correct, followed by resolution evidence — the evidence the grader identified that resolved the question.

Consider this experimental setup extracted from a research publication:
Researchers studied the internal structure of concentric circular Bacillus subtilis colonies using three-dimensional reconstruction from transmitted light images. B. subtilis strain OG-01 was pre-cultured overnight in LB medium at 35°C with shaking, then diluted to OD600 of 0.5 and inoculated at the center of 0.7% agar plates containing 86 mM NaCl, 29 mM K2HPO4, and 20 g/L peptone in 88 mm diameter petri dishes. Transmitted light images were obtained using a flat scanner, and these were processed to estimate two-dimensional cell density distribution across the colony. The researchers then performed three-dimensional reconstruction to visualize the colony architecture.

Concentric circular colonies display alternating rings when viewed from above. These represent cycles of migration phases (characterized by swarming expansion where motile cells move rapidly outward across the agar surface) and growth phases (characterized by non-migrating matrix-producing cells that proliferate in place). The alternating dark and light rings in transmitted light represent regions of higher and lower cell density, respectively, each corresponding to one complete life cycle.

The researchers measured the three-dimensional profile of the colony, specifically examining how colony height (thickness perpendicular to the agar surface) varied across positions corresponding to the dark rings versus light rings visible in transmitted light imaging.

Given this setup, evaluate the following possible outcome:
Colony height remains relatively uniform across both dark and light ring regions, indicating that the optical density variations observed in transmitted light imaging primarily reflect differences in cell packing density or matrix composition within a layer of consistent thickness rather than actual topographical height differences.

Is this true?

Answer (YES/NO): NO